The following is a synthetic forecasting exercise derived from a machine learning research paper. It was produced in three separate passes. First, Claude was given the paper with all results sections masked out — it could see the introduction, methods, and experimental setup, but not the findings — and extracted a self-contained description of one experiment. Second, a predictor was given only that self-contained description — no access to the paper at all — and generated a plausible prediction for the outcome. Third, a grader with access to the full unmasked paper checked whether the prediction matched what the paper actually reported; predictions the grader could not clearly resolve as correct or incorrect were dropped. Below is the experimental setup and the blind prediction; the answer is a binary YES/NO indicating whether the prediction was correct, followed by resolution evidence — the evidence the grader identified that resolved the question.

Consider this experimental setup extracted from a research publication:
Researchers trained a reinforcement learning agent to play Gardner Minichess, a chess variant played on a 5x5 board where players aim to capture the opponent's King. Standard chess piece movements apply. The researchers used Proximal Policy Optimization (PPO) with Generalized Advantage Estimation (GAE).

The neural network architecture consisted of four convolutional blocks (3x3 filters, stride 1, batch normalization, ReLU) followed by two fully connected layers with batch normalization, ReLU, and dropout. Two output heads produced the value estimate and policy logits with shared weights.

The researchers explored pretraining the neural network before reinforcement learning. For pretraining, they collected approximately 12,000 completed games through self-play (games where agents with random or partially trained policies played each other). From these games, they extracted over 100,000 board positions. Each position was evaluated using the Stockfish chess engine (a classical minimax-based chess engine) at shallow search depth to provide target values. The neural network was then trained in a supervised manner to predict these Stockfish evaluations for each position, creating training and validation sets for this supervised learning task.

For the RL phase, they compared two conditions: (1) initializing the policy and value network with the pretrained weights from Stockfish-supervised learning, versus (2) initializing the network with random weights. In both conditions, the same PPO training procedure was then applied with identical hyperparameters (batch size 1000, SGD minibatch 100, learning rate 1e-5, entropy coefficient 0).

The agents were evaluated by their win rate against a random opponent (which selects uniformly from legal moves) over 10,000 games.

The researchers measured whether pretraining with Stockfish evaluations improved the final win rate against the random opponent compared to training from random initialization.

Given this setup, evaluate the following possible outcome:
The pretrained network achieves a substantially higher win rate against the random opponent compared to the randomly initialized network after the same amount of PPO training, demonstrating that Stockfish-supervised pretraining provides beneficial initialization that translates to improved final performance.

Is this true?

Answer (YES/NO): NO